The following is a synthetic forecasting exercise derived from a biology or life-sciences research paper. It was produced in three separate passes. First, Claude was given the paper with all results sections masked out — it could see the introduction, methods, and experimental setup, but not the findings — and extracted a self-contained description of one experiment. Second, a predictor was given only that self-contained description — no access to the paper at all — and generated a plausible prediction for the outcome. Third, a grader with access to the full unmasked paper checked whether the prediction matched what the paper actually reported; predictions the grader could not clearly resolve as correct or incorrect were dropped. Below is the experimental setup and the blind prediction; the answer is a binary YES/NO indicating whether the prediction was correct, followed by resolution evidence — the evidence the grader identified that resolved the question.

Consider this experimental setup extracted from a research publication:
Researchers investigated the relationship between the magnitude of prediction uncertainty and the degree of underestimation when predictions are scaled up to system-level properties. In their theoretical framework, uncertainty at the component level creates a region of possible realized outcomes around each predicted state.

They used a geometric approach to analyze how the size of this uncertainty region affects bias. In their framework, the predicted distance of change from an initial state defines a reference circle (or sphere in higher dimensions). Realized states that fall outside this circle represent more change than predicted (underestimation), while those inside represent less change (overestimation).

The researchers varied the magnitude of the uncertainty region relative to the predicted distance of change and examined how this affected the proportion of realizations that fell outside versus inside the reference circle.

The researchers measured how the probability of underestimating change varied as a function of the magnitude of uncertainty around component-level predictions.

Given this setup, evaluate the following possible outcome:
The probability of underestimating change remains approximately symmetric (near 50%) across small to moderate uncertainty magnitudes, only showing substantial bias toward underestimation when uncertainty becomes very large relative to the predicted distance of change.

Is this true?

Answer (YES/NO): NO